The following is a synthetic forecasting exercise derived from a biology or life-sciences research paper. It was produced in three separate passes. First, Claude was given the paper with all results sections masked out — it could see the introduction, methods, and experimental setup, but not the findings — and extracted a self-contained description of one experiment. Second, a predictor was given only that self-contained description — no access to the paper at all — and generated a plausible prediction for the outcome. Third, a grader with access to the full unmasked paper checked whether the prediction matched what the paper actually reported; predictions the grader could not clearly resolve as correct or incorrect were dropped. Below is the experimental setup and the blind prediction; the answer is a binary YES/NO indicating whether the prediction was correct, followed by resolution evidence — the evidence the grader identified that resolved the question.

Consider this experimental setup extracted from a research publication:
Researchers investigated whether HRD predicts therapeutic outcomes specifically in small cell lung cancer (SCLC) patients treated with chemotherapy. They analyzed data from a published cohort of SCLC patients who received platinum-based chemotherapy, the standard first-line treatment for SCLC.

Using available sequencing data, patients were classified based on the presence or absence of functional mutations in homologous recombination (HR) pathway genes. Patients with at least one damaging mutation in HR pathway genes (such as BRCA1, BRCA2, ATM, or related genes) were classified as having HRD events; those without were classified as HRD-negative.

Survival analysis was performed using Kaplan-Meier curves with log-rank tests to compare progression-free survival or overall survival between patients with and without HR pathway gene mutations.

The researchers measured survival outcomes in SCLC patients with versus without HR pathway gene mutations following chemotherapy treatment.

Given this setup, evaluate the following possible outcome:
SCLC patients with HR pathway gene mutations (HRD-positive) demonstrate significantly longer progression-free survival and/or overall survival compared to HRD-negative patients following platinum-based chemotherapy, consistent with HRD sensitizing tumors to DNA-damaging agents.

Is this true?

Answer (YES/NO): NO